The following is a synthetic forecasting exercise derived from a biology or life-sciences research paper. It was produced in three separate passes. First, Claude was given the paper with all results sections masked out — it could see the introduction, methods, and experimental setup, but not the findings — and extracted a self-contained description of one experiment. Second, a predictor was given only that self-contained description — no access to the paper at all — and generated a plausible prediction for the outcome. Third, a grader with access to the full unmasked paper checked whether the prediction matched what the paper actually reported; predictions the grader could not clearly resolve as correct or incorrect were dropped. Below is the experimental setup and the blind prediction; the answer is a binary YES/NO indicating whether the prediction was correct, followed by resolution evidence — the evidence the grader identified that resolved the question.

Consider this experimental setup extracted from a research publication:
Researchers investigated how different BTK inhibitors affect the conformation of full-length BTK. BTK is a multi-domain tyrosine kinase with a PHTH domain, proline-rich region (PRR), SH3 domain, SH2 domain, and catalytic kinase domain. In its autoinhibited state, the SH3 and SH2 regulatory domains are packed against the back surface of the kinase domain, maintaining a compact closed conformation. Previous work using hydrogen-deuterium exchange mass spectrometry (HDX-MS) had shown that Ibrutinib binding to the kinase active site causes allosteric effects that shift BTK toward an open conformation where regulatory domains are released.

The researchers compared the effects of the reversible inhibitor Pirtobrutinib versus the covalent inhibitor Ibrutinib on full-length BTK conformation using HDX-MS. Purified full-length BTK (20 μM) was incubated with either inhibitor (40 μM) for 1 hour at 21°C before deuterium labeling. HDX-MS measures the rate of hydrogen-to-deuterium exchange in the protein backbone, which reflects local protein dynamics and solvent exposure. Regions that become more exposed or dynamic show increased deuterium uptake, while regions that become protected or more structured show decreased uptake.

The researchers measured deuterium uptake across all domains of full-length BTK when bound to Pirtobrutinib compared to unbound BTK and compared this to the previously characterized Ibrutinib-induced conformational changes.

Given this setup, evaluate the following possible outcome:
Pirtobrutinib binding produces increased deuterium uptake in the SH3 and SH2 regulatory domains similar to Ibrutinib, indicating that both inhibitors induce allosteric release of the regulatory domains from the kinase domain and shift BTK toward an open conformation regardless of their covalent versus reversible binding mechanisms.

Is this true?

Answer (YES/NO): NO